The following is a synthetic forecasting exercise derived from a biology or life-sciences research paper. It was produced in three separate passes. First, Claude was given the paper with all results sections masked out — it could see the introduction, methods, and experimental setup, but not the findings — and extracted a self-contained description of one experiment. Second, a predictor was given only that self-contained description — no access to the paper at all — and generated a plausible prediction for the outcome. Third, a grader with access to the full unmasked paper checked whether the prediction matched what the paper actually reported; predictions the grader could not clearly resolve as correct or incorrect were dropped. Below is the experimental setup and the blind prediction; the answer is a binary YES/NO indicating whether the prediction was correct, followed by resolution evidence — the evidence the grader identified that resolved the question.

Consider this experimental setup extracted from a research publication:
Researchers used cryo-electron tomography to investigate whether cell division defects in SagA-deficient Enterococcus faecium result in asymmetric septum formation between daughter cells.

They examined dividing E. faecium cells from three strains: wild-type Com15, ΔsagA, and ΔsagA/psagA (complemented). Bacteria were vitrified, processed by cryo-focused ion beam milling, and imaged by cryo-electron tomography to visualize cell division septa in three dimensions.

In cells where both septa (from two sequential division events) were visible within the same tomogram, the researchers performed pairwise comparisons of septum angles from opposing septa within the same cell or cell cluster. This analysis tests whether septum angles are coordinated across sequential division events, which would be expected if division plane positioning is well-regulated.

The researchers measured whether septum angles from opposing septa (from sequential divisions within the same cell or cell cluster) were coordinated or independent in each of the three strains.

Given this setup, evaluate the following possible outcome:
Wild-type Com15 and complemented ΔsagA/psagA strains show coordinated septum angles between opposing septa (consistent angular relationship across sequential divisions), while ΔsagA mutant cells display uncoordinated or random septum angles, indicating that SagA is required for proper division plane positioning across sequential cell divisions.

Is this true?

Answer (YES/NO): NO